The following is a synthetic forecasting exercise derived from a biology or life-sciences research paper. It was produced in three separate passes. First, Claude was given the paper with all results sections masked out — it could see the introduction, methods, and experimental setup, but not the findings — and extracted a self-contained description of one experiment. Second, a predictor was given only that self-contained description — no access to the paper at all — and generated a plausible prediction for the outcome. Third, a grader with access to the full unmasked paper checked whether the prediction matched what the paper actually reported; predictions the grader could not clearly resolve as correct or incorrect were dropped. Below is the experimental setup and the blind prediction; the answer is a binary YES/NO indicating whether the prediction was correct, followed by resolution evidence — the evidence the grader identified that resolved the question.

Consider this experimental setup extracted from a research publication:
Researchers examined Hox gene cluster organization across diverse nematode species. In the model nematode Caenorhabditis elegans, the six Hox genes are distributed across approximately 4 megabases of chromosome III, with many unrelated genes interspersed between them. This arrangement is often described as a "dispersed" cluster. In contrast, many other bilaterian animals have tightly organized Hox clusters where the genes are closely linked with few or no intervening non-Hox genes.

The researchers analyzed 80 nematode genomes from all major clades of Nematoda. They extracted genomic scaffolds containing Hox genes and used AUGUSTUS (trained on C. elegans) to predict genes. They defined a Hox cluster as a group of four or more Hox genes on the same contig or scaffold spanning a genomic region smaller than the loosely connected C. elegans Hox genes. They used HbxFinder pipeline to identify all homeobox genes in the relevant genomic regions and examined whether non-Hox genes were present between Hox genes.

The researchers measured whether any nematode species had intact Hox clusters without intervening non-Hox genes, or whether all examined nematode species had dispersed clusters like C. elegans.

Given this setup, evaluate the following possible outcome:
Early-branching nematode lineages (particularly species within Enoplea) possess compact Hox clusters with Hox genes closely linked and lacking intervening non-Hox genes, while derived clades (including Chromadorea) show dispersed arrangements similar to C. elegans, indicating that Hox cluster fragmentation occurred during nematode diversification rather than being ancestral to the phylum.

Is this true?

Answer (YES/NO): NO